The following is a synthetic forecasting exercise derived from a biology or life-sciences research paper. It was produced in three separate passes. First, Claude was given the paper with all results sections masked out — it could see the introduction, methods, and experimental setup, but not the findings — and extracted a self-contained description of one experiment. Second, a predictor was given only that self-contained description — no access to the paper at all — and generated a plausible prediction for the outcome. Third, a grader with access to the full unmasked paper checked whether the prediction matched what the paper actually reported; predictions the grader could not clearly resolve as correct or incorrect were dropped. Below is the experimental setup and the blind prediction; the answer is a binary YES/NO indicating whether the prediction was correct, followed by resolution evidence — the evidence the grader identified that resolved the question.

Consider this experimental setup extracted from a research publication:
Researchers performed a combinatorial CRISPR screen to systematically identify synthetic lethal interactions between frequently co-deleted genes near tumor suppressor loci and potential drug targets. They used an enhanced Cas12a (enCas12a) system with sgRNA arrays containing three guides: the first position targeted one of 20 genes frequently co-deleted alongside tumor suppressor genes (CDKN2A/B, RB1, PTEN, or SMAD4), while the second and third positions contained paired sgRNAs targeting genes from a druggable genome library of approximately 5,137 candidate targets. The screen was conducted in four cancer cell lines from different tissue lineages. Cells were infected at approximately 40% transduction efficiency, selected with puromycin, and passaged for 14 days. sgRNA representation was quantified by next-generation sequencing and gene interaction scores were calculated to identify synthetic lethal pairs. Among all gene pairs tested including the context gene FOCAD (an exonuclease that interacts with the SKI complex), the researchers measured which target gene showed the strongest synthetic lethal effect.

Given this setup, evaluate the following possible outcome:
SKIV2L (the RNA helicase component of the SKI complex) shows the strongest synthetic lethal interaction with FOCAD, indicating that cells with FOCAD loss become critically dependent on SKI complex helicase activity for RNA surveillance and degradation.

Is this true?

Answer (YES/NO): NO